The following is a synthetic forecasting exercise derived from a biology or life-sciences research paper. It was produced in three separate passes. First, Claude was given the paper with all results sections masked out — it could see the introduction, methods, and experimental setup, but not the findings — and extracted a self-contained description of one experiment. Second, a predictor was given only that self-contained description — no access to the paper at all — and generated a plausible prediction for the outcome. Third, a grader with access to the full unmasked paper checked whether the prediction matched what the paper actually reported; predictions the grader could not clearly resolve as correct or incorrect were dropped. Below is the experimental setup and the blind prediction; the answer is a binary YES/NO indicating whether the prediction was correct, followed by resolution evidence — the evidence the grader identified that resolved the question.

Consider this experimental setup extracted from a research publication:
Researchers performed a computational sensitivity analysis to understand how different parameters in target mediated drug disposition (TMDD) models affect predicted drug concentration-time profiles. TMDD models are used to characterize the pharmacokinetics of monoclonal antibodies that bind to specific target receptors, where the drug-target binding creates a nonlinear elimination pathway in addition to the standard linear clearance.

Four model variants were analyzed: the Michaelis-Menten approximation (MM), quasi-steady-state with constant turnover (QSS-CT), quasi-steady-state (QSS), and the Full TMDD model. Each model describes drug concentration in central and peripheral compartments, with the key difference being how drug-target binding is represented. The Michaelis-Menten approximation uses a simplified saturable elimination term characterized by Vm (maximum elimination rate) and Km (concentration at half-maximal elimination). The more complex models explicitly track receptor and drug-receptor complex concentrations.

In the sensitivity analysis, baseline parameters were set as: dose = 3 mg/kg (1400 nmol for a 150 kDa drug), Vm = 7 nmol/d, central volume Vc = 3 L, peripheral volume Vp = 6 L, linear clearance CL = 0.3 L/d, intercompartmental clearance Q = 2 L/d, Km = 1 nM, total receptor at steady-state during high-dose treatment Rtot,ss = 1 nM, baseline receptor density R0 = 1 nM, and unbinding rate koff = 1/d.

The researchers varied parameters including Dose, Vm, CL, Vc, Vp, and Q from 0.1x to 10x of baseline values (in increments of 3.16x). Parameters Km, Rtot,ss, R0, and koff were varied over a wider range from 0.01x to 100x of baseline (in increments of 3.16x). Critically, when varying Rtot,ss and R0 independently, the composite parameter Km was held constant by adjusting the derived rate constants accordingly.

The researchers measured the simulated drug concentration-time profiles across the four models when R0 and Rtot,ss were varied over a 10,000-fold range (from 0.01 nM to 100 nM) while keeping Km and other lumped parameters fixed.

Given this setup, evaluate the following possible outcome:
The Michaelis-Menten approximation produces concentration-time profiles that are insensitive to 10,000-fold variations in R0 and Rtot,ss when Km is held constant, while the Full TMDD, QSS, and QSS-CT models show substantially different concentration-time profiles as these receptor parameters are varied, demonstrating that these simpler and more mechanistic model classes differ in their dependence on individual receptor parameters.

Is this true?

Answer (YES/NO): NO